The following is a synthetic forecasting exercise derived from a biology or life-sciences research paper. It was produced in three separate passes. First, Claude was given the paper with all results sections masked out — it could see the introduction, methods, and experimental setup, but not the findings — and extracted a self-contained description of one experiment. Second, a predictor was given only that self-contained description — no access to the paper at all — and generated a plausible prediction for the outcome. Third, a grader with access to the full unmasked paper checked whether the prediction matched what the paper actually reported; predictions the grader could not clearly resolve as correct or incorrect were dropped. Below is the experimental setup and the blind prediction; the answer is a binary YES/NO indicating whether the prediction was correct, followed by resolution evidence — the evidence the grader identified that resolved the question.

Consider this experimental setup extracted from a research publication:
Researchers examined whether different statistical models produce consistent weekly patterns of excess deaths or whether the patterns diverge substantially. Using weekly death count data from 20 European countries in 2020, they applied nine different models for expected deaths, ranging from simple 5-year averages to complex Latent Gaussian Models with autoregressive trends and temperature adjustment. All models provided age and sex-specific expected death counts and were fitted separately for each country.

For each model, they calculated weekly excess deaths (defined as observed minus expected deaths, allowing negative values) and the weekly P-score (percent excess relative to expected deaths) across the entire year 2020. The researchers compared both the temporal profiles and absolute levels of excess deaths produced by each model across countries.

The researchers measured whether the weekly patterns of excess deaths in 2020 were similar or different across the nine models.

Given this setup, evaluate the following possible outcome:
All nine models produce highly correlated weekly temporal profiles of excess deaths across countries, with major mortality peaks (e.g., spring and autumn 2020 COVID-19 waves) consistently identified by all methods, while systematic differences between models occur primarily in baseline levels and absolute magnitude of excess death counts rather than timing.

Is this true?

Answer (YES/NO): YES